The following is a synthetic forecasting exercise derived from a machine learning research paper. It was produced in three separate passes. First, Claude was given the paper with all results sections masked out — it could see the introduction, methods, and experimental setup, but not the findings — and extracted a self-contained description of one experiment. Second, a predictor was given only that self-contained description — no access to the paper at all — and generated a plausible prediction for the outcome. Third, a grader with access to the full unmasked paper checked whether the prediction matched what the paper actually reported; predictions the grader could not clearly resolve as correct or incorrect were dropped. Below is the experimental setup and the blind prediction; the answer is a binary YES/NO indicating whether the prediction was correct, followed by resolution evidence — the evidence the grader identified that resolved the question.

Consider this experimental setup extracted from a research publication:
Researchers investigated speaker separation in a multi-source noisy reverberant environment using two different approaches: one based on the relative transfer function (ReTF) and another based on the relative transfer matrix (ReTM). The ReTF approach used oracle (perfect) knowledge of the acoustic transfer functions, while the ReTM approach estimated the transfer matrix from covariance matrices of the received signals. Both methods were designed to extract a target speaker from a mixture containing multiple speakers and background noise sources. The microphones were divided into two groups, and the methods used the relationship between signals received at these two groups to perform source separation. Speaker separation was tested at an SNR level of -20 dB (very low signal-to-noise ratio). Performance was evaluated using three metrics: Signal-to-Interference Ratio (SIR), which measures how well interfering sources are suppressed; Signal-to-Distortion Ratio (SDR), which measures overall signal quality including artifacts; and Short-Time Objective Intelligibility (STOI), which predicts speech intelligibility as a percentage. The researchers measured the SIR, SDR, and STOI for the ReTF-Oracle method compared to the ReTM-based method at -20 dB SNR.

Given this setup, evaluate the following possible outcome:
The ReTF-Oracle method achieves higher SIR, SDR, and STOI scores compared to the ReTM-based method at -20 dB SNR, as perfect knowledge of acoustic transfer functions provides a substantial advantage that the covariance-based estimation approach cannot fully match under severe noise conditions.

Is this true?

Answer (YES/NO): NO